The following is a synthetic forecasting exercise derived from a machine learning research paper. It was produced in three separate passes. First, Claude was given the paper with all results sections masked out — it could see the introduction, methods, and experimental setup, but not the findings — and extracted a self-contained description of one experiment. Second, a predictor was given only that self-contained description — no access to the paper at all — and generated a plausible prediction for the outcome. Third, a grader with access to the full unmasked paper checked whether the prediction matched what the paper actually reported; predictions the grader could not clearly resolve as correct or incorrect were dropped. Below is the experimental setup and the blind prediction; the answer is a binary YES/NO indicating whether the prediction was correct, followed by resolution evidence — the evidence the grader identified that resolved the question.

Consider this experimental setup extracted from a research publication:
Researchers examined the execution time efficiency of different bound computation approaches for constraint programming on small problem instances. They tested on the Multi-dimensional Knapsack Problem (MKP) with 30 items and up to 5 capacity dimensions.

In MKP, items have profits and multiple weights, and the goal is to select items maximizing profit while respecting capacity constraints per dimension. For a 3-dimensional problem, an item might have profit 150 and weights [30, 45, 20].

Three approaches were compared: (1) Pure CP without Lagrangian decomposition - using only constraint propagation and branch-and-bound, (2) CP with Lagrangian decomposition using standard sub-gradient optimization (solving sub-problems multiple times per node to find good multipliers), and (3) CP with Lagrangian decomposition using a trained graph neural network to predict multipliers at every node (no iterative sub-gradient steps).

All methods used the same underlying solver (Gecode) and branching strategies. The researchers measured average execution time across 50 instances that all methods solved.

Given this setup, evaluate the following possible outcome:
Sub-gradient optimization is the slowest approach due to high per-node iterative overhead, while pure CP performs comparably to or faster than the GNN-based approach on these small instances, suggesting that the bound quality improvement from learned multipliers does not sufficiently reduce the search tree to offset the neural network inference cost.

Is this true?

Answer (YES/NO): YES